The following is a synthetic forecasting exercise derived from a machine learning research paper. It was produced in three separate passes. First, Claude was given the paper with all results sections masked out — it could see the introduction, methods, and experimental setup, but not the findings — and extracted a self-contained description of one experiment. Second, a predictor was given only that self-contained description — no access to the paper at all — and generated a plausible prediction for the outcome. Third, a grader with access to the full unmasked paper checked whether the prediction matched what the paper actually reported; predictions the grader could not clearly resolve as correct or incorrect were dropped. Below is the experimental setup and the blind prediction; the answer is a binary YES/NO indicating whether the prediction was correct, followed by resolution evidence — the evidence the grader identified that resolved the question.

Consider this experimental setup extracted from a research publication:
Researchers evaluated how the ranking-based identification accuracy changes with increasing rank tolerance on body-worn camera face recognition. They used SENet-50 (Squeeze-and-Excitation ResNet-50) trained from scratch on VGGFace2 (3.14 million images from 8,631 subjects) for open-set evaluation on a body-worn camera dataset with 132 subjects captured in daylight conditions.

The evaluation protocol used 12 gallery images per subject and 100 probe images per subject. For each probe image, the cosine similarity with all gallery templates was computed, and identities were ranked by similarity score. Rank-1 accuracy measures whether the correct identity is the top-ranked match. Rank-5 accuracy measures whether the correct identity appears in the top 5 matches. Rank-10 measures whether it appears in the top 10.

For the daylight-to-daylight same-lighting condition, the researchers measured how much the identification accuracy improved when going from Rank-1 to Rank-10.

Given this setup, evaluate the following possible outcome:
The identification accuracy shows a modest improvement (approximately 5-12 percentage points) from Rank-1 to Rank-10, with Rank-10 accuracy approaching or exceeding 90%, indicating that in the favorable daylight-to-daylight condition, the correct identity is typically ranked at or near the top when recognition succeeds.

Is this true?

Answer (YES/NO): NO